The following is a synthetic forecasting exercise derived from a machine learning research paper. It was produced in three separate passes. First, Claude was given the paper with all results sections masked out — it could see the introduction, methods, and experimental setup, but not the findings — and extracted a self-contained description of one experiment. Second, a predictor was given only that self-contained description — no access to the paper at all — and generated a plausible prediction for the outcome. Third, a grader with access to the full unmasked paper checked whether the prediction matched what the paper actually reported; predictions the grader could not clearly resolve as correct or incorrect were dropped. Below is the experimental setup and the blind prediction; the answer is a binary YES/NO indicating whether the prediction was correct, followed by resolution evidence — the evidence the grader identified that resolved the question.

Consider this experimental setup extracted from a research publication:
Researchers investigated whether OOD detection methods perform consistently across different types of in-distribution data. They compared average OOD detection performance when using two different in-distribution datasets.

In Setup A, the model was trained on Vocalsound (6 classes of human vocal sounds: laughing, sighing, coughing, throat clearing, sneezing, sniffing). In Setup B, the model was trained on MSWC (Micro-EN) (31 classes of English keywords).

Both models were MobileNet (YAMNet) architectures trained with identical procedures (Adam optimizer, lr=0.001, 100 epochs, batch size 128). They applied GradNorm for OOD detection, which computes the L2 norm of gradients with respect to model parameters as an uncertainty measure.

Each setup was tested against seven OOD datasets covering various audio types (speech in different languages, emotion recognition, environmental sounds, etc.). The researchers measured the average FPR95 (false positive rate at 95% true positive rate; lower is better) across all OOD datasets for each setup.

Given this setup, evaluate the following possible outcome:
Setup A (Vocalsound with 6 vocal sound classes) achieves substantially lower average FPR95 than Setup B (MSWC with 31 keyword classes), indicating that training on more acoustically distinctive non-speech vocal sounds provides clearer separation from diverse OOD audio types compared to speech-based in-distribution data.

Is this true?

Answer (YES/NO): NO